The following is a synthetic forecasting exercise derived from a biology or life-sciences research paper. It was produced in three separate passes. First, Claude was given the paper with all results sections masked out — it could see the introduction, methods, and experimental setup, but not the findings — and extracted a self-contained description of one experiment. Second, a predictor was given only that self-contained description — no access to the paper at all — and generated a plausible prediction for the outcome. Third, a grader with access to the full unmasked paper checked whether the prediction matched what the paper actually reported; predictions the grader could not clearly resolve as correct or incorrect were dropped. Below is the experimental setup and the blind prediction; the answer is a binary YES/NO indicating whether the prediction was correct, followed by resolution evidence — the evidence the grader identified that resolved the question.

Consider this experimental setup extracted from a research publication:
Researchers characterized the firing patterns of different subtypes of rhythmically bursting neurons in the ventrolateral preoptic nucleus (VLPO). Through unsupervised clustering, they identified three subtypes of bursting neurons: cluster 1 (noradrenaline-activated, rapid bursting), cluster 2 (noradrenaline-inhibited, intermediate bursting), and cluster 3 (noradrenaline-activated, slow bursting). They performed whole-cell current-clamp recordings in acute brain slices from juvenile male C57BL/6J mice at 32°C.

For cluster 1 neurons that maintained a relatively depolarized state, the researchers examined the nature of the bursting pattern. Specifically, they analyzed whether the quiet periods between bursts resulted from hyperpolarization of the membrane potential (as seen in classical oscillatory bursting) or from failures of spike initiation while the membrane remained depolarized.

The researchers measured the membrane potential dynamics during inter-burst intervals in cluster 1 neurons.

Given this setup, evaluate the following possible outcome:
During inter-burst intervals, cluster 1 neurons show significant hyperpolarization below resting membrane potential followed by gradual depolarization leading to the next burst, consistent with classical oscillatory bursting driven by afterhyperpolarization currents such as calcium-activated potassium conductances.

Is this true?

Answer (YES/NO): NO